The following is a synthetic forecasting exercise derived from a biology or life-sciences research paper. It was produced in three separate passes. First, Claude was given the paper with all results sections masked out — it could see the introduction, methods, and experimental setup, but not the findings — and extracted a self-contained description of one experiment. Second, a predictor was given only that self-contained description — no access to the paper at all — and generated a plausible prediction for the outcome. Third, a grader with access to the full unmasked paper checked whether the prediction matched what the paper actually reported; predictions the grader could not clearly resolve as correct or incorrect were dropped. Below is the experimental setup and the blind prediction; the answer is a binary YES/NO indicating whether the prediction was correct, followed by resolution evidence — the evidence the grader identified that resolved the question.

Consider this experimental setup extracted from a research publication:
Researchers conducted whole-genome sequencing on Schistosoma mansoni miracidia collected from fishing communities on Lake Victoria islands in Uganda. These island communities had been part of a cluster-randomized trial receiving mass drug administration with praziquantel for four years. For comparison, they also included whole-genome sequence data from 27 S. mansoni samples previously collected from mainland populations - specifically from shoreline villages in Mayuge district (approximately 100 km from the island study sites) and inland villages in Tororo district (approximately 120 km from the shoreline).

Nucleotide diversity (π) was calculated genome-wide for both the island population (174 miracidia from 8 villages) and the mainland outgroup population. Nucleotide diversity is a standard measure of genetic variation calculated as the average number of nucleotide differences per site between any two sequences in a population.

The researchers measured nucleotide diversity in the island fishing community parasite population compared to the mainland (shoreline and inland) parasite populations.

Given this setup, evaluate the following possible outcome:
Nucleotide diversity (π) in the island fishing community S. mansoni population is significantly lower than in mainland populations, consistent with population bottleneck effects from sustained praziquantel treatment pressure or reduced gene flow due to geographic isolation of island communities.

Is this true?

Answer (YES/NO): NO